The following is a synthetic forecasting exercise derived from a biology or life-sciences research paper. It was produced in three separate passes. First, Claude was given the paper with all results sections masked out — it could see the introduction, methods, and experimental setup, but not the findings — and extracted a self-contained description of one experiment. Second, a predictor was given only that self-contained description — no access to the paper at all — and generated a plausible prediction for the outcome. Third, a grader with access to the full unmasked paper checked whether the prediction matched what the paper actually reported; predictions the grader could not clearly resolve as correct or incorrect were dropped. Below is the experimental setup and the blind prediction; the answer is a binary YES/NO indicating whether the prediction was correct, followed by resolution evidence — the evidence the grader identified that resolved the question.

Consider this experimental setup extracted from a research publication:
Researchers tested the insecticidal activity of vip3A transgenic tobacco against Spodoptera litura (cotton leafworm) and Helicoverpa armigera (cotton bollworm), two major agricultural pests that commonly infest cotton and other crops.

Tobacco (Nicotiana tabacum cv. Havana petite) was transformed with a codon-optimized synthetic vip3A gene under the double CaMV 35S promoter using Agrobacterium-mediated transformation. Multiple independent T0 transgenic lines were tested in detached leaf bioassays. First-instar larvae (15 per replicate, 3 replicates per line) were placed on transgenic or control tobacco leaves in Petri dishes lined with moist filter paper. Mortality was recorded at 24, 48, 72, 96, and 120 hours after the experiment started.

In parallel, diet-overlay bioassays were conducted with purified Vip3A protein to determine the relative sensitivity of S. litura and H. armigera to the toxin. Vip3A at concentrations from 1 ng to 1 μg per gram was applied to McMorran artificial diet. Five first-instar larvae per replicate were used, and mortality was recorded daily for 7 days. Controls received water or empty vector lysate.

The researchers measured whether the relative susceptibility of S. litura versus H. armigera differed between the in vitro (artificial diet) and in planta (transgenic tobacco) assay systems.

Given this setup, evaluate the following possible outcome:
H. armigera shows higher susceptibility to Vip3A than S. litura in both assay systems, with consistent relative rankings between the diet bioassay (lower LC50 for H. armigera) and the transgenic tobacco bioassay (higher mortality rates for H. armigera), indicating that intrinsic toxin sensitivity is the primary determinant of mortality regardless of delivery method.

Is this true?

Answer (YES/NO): NO